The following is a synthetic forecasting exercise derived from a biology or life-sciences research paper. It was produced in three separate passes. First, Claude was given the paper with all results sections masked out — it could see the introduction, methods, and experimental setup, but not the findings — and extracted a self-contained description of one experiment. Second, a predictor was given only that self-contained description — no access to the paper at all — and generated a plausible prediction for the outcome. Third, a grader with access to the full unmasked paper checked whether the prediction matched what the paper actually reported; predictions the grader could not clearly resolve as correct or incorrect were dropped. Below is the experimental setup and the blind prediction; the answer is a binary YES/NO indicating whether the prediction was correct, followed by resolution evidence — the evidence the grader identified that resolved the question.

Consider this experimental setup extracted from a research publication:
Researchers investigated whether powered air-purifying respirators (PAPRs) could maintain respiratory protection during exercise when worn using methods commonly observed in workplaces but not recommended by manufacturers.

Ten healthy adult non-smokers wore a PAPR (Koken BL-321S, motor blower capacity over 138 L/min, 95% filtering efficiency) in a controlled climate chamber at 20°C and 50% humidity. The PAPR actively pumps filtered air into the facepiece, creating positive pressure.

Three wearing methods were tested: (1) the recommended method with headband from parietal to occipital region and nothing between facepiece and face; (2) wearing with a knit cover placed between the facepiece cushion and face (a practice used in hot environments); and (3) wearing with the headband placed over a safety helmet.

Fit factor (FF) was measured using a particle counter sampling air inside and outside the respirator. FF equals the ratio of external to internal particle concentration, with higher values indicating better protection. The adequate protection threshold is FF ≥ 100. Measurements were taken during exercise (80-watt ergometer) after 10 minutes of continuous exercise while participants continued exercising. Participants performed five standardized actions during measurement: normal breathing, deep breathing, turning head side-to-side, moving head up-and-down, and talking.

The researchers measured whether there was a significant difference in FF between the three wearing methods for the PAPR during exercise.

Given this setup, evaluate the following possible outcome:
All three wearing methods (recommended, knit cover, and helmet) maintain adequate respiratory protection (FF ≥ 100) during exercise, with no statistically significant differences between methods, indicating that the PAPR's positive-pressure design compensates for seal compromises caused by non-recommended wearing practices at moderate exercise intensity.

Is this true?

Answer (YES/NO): YES